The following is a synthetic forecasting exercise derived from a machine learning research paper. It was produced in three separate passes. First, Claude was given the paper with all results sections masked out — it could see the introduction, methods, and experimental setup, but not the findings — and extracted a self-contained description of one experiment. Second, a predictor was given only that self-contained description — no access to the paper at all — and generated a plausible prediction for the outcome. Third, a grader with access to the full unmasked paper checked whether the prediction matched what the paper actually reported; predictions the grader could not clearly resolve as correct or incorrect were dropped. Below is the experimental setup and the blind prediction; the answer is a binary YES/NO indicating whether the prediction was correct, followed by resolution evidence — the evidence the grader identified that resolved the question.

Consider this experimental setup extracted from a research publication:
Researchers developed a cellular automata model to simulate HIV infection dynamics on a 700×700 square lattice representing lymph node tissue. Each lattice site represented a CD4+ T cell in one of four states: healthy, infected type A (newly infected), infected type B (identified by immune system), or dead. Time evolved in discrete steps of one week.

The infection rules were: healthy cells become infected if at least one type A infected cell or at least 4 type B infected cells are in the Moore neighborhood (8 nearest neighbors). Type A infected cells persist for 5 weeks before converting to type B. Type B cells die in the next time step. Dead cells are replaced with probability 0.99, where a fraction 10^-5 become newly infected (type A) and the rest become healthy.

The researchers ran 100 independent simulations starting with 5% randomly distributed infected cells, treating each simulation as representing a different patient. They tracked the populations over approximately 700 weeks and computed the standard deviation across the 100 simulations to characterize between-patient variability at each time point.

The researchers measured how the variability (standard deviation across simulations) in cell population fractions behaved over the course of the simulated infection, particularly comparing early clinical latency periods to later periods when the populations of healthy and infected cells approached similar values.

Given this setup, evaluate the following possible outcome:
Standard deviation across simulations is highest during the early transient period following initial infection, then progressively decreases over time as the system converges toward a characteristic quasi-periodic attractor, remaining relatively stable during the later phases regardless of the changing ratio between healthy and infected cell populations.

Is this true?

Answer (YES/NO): NO